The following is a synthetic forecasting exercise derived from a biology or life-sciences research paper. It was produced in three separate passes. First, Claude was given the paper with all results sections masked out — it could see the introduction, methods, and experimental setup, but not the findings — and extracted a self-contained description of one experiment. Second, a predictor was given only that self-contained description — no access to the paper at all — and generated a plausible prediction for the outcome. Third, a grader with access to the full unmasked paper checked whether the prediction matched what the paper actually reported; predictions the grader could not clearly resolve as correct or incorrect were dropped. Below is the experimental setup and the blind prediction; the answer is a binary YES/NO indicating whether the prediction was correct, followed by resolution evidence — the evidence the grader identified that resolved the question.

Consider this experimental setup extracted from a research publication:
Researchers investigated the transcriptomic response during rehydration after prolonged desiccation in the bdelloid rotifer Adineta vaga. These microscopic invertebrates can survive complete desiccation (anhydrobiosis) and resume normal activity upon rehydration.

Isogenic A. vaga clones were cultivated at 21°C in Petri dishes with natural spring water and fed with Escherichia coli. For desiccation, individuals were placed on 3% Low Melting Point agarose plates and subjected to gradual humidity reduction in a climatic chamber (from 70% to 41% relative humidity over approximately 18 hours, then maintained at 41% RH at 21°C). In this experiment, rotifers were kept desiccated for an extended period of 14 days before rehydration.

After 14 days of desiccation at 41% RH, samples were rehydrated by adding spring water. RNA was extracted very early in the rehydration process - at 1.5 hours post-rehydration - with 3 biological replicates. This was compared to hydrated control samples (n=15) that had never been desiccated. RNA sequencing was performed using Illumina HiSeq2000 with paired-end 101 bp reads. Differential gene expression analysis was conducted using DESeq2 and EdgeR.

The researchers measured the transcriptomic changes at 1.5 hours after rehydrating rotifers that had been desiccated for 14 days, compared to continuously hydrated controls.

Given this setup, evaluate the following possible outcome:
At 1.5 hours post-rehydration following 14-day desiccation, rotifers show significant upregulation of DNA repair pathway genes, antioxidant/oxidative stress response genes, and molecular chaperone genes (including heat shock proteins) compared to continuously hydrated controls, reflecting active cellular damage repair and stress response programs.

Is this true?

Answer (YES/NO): YES